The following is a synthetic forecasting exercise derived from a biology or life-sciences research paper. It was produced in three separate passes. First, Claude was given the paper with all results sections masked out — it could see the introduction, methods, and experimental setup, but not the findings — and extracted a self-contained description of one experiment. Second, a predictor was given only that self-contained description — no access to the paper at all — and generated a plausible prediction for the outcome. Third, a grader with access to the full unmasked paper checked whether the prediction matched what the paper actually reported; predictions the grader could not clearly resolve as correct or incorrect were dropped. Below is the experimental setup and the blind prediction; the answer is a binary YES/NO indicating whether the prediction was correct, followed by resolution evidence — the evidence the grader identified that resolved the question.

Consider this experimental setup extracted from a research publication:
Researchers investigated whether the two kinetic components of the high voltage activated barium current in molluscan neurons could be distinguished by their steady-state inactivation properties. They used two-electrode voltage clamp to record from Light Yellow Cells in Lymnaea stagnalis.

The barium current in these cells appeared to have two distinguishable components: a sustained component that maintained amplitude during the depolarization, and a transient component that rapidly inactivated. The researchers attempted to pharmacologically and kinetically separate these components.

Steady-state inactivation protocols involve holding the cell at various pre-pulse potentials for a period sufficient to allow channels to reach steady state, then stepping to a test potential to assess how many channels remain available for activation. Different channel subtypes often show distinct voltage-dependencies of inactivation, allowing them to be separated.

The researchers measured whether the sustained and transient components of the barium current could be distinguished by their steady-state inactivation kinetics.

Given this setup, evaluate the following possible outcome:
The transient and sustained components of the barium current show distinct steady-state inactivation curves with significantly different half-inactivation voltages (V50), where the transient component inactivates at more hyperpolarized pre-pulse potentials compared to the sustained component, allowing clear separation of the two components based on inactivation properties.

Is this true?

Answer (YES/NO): NO